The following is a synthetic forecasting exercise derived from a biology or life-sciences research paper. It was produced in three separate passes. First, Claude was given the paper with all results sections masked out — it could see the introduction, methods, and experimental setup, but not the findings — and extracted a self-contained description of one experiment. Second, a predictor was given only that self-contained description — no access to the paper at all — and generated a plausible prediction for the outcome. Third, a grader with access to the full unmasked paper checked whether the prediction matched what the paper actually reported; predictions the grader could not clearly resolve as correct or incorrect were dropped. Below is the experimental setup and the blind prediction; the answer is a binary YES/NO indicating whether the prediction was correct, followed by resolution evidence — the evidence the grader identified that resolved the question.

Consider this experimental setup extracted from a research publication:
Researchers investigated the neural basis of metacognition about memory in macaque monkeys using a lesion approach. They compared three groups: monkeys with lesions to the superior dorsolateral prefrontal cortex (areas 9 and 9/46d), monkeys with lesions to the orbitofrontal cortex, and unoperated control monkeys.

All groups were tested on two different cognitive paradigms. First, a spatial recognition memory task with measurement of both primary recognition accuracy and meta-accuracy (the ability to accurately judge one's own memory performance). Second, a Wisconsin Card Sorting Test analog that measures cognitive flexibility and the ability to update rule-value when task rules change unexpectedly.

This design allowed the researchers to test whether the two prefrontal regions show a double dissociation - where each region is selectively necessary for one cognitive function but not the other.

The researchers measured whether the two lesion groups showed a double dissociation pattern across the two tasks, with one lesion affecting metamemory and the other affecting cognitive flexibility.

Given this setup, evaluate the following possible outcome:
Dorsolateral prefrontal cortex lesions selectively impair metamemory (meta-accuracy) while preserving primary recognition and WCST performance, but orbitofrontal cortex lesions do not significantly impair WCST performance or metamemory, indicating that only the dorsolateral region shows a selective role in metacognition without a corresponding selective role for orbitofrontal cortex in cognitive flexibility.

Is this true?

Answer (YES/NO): NO